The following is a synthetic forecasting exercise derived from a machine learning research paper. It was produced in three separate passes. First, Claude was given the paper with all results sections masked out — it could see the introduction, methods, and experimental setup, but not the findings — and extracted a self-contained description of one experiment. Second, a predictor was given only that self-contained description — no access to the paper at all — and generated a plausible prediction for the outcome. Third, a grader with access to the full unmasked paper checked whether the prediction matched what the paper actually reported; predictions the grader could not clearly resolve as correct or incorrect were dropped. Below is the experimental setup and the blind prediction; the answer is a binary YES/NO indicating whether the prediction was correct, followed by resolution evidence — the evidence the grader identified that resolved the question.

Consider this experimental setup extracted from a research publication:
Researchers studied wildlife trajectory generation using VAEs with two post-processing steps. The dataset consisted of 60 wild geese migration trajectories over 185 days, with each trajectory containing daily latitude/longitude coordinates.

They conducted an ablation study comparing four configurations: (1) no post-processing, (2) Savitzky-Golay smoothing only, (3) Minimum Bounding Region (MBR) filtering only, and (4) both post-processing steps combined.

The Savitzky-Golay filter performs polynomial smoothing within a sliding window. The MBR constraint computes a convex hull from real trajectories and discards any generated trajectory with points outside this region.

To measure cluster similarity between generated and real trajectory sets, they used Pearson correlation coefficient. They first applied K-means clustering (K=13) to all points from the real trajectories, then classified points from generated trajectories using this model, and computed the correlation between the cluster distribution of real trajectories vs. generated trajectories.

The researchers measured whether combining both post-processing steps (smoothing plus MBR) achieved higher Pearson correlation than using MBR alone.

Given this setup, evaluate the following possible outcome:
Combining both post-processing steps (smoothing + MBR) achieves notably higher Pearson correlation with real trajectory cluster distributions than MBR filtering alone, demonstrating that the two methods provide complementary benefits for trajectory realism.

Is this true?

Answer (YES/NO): NO